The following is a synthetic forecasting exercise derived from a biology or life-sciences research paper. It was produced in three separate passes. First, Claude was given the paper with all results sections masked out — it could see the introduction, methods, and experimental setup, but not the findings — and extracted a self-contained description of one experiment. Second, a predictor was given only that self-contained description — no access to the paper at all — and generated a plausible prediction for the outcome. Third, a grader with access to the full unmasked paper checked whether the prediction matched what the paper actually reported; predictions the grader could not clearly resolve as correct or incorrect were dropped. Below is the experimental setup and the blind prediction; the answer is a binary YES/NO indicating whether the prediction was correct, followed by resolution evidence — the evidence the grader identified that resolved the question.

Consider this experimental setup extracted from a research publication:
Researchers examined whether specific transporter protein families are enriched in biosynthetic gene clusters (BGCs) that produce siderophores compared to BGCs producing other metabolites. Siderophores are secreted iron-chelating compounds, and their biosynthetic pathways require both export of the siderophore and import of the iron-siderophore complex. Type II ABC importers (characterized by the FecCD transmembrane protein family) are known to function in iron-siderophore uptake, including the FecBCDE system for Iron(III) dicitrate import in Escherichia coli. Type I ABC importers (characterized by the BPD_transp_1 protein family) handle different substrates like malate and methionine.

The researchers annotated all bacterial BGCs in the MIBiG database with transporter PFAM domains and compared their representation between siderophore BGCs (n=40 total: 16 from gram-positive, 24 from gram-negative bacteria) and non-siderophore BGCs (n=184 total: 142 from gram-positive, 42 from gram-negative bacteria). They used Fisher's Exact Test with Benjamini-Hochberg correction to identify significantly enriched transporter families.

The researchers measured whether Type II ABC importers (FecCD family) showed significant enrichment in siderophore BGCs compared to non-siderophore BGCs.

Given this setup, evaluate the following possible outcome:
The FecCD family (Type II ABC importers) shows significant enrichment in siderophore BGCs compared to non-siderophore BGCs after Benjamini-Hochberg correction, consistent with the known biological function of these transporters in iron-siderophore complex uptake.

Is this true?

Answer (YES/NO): YES